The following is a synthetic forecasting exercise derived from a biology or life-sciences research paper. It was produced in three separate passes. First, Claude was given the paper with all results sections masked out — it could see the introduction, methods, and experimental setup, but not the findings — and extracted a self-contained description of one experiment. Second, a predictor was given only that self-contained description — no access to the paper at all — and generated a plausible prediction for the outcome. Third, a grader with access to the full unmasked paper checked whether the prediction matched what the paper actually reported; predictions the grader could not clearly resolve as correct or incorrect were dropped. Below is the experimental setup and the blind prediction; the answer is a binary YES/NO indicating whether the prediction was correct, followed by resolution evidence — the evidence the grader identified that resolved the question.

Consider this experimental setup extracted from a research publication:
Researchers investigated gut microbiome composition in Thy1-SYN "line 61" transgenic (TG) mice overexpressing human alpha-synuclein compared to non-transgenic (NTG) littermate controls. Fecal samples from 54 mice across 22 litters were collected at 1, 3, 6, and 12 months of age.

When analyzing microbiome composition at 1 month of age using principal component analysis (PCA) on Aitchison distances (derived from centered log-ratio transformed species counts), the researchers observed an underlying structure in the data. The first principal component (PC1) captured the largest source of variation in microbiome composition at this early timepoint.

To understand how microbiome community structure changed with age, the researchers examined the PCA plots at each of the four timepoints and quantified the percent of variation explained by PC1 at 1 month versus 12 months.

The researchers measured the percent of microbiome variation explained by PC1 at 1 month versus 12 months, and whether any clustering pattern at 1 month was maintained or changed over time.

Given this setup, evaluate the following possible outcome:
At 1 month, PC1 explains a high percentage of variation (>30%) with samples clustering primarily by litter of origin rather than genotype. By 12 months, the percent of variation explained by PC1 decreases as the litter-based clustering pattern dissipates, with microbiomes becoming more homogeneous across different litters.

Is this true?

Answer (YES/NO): NO